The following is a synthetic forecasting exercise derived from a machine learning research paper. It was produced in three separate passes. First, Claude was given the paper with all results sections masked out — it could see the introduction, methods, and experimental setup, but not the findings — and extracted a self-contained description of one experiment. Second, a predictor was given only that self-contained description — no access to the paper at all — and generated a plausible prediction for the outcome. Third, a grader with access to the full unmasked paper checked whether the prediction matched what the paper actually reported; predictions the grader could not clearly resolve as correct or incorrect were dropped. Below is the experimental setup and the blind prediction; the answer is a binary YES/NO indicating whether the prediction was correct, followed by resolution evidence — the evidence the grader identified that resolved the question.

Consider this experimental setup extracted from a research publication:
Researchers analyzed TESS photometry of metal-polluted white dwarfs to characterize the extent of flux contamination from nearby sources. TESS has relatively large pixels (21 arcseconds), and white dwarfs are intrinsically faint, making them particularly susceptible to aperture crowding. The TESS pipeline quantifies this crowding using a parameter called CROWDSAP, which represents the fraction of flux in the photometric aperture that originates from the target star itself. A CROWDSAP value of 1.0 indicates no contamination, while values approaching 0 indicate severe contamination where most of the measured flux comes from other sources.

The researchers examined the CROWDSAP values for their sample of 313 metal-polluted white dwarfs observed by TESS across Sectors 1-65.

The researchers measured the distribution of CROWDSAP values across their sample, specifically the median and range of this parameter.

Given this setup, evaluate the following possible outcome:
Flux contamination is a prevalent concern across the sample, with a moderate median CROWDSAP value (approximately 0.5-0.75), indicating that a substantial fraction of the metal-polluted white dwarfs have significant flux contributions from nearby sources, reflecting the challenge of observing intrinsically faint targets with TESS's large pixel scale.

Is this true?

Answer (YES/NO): YES